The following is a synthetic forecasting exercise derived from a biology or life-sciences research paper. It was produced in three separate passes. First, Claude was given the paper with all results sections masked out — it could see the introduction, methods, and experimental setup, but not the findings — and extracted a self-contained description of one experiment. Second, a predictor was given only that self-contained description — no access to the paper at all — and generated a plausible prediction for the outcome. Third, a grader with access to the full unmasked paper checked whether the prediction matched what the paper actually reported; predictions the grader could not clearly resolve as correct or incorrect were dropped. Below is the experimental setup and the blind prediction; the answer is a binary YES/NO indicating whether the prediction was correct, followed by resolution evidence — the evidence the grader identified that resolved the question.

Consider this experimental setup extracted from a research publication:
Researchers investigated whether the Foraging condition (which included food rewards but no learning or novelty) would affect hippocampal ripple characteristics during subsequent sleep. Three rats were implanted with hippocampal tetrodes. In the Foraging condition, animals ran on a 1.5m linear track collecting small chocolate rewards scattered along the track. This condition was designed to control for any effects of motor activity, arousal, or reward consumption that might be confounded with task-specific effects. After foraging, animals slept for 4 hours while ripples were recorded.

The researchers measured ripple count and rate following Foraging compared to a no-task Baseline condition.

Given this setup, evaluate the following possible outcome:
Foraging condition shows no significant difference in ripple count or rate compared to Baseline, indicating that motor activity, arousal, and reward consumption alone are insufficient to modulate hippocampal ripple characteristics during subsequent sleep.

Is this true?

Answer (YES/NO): YES